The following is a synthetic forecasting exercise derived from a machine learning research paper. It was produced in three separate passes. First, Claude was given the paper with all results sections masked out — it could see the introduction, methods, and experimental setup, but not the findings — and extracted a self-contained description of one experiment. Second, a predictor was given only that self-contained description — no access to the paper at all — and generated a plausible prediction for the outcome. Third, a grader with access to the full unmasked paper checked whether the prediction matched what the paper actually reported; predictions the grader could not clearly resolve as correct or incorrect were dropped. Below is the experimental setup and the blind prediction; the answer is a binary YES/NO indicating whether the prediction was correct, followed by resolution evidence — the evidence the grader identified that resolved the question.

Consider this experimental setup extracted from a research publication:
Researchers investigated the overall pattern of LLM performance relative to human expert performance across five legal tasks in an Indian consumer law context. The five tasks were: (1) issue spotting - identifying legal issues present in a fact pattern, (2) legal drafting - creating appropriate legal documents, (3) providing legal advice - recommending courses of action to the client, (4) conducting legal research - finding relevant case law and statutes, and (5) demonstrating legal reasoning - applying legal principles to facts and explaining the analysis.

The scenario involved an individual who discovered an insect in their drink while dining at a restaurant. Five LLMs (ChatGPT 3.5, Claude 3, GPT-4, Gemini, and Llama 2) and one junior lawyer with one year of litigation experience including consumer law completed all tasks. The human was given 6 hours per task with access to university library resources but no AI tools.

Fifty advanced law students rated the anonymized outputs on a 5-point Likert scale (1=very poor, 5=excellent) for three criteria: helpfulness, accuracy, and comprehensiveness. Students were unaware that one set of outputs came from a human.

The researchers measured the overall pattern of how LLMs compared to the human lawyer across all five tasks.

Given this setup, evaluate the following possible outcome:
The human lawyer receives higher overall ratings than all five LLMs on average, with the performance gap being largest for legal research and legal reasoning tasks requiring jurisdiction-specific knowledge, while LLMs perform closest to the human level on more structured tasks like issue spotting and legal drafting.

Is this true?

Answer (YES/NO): NO